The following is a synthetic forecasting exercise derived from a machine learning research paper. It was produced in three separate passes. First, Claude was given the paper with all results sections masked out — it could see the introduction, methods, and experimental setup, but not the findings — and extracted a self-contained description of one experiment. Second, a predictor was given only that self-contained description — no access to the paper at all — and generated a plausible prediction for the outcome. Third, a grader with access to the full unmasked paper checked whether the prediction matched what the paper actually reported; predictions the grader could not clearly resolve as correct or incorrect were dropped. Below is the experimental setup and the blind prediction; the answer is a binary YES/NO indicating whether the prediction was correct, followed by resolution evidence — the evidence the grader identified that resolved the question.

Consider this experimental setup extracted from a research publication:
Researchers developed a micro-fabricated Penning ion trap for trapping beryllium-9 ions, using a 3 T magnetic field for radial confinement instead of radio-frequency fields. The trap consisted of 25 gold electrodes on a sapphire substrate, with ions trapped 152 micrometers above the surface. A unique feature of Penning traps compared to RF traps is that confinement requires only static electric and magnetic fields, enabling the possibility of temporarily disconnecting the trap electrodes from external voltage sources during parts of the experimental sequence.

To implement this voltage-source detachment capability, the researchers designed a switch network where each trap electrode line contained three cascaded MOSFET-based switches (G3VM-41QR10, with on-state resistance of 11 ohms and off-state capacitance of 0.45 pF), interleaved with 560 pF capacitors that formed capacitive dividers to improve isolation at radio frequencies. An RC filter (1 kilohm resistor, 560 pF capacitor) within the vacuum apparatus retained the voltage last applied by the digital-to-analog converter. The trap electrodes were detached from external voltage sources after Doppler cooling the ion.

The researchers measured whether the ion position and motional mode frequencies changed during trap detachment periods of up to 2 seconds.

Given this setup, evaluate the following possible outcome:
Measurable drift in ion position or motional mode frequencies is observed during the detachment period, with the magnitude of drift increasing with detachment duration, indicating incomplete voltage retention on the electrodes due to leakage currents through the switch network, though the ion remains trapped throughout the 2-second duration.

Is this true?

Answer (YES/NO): NO